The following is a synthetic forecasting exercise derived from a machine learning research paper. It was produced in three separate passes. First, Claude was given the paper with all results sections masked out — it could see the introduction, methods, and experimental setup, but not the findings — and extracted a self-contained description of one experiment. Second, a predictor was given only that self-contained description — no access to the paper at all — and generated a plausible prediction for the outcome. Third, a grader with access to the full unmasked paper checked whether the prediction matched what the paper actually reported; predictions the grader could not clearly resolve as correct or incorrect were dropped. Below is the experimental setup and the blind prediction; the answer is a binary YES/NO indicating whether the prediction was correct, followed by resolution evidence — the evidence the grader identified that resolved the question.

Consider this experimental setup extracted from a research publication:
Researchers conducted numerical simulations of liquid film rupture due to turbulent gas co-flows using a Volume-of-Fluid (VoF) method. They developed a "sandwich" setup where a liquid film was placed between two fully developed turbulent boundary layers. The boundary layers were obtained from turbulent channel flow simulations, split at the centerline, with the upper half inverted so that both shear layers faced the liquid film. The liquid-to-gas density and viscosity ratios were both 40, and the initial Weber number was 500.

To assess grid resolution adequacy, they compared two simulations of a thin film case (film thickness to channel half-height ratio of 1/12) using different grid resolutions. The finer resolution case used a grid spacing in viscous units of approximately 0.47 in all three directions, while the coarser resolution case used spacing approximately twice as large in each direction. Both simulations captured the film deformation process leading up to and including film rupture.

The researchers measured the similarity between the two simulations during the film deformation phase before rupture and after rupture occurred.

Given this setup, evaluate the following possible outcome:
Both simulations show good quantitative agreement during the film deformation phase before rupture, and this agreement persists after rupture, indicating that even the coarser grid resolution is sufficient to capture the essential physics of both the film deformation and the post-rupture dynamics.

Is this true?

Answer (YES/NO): NO